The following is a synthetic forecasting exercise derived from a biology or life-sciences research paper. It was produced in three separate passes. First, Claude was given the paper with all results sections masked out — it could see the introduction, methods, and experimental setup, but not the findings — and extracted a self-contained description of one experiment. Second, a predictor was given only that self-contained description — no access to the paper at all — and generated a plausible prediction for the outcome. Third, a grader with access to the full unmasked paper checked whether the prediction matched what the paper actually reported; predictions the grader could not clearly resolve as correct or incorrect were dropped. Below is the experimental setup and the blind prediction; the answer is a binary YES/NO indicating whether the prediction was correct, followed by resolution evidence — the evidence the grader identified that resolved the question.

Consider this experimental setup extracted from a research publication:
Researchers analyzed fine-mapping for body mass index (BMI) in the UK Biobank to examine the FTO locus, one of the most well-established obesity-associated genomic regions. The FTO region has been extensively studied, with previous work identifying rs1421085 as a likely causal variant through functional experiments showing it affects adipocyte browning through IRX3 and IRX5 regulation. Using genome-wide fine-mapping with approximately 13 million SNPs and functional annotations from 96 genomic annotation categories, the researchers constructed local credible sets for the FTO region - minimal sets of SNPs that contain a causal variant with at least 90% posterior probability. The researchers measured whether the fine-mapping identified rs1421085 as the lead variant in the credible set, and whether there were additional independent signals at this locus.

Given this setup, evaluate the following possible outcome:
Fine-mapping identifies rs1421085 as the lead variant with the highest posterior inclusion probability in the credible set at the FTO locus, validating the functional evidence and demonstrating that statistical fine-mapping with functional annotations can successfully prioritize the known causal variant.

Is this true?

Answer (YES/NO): YES